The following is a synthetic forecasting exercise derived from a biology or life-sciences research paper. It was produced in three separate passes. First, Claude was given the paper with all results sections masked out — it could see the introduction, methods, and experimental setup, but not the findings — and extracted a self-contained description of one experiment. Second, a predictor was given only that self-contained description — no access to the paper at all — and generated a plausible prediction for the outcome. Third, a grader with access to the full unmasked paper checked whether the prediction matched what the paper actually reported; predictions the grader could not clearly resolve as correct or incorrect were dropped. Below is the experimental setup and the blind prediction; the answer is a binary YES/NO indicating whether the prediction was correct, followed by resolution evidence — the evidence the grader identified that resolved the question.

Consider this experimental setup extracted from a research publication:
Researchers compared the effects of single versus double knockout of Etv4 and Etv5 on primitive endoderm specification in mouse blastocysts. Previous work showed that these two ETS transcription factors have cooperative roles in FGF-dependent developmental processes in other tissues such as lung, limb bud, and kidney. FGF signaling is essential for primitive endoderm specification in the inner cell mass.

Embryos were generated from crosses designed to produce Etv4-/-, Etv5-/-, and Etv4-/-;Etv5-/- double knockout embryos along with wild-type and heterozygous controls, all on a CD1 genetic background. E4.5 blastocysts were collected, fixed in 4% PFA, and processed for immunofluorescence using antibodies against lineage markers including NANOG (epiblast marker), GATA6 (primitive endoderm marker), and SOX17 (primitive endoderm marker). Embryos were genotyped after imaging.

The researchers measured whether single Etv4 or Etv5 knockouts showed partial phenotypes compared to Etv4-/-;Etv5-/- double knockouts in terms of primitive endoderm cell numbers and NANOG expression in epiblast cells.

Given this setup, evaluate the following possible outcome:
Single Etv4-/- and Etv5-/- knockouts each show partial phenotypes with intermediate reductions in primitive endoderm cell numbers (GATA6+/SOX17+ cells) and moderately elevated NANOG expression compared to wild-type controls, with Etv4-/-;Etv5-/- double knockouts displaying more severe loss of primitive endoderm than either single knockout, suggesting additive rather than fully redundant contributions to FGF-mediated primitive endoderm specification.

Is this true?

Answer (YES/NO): NO